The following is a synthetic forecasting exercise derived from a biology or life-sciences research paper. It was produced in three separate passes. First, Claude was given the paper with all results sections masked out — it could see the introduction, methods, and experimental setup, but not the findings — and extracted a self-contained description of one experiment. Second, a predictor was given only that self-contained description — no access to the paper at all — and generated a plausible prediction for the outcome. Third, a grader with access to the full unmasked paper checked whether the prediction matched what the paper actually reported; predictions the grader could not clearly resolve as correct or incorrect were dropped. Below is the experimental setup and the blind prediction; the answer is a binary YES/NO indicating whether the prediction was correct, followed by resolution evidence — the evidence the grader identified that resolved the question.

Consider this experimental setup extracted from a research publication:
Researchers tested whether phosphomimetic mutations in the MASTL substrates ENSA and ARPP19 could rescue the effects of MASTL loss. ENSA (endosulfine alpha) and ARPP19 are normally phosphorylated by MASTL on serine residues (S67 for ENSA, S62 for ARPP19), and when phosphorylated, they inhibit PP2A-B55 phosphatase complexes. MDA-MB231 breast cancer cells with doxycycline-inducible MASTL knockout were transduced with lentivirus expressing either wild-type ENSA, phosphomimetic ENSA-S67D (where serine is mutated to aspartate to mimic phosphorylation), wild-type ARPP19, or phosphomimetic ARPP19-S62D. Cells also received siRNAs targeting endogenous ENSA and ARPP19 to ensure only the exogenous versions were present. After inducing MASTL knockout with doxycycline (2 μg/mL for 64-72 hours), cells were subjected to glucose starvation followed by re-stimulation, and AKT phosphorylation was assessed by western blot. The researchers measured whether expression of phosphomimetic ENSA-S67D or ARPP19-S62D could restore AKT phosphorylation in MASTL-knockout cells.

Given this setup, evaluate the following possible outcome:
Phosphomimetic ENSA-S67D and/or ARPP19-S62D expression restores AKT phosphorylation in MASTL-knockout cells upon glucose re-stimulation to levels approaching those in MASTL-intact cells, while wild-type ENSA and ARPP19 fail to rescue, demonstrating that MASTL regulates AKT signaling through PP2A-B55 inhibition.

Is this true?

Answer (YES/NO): YES